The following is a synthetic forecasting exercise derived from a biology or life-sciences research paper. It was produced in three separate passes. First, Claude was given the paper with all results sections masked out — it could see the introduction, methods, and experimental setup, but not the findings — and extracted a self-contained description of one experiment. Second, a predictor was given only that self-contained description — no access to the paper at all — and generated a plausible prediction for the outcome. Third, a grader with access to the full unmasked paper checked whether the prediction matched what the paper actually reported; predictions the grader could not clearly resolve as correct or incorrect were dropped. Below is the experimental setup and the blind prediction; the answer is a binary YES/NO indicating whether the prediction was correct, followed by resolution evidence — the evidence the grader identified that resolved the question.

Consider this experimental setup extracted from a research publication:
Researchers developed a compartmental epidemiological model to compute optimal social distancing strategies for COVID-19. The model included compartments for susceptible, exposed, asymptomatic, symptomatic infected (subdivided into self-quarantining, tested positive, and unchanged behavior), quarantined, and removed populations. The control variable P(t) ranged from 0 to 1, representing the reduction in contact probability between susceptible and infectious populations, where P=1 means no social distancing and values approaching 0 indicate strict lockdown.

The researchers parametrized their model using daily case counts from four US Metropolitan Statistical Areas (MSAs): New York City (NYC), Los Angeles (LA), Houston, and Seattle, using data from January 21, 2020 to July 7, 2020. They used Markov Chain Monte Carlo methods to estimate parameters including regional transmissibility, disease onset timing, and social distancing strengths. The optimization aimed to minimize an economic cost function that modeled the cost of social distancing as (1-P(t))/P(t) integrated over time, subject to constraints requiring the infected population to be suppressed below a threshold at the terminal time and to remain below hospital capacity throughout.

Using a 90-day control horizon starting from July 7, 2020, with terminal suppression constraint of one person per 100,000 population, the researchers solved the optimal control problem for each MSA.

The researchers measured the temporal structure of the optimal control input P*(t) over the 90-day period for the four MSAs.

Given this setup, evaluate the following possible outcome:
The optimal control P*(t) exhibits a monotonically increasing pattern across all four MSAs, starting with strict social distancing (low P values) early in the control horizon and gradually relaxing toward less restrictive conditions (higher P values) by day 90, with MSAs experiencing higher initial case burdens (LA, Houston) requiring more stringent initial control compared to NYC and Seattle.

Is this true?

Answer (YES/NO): NO